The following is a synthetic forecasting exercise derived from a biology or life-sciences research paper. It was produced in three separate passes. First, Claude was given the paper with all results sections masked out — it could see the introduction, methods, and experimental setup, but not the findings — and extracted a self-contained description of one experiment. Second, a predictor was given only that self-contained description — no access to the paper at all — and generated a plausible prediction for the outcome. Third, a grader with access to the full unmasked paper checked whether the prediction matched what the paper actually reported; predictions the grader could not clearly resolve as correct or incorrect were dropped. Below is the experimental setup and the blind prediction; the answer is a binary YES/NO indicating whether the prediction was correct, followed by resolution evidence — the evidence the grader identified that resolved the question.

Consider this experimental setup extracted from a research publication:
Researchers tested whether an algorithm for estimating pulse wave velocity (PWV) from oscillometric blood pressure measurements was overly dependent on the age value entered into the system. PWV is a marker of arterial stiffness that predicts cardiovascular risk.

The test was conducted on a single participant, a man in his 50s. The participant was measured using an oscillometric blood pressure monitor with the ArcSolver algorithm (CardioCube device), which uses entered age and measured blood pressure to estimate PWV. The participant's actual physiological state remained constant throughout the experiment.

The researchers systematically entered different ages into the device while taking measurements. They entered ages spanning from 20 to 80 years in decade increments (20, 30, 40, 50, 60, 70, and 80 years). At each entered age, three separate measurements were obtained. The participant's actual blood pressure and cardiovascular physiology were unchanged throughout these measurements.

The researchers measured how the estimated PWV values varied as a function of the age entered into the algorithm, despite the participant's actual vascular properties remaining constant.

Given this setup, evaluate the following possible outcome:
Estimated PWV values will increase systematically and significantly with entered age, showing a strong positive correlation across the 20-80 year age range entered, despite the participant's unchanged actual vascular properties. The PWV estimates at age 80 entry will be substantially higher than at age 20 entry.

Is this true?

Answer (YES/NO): YES